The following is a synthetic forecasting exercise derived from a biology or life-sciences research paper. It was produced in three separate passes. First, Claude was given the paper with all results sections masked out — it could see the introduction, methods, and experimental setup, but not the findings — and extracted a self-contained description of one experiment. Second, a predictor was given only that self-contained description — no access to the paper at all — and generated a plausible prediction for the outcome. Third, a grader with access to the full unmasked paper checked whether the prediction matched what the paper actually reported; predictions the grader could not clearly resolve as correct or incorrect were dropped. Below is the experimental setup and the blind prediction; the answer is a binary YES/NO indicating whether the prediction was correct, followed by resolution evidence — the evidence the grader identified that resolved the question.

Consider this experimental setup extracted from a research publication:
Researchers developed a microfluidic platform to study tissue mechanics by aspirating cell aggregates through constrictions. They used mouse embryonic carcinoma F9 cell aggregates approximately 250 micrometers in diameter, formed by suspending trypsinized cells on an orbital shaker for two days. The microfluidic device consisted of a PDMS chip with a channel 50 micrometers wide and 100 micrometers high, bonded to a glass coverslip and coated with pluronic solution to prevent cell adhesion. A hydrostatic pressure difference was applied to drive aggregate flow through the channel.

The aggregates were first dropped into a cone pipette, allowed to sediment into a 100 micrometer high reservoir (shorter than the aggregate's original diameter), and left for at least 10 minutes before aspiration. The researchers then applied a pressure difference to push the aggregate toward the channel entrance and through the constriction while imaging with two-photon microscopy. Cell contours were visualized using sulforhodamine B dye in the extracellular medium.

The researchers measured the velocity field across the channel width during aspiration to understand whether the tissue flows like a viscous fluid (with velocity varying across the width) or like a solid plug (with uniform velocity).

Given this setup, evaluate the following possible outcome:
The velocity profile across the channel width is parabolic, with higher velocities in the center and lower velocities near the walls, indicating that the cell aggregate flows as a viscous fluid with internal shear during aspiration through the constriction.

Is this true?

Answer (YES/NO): NO